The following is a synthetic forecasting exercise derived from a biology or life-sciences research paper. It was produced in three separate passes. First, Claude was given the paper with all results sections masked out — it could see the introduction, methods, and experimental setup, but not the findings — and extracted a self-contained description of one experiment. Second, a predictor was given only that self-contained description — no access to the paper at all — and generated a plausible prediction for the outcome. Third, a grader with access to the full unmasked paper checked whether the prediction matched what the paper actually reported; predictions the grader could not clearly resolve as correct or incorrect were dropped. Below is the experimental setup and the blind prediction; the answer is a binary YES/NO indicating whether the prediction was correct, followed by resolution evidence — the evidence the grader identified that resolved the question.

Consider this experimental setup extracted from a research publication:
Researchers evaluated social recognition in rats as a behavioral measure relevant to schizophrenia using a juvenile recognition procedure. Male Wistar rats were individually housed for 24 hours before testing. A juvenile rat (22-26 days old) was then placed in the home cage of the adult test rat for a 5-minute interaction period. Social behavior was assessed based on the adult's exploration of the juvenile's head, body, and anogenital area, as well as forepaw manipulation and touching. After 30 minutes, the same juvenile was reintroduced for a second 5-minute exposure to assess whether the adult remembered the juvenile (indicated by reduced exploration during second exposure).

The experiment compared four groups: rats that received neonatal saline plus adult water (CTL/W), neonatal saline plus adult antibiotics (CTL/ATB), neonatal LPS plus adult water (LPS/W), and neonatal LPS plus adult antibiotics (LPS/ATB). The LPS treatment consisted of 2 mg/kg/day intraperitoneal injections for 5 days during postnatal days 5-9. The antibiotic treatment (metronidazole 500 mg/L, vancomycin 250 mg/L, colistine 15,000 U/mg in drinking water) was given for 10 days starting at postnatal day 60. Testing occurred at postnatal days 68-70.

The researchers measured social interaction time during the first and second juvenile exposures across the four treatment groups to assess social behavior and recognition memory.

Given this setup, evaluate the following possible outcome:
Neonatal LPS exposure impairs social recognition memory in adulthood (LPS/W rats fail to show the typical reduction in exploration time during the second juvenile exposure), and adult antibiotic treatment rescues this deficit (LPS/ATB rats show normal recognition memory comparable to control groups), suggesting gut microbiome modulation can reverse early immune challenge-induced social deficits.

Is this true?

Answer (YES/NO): NO